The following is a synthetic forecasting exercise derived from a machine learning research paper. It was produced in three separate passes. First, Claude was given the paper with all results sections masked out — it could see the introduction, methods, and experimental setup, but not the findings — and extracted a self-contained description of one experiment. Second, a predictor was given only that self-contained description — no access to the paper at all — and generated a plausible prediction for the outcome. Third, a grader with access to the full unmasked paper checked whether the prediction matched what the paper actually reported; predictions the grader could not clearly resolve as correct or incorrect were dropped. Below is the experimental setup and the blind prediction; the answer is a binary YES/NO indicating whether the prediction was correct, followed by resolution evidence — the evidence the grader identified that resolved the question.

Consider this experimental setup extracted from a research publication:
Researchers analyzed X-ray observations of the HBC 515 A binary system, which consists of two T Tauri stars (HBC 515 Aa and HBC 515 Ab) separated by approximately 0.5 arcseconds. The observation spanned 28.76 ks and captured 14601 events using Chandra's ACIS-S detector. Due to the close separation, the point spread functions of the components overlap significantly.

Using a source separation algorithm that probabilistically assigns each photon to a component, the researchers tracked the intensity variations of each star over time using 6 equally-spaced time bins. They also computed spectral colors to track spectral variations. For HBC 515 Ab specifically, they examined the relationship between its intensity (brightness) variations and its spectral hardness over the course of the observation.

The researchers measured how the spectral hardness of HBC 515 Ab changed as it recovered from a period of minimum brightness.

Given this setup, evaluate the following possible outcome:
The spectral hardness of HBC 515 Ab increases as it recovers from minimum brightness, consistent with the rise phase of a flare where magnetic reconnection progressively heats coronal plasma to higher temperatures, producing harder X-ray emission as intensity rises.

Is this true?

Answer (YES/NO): YES